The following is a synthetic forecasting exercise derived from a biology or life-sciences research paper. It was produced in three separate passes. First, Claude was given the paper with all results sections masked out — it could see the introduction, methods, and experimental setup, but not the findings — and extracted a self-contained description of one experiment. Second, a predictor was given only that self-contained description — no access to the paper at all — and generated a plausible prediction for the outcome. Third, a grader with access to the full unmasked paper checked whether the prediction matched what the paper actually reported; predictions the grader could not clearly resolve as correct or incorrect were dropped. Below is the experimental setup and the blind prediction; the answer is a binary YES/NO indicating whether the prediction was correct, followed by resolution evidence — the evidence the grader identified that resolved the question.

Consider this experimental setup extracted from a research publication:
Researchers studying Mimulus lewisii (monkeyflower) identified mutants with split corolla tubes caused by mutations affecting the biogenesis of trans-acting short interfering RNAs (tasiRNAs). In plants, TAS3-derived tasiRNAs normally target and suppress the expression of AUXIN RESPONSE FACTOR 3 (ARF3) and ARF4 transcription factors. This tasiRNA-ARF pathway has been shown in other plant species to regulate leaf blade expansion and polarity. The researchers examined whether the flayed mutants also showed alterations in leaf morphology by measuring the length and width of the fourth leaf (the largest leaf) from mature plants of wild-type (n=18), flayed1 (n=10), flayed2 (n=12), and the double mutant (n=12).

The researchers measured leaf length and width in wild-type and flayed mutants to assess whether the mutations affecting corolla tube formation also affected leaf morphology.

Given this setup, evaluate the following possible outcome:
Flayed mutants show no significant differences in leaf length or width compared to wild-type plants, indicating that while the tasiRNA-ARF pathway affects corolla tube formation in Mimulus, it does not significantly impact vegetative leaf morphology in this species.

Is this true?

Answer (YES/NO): NO